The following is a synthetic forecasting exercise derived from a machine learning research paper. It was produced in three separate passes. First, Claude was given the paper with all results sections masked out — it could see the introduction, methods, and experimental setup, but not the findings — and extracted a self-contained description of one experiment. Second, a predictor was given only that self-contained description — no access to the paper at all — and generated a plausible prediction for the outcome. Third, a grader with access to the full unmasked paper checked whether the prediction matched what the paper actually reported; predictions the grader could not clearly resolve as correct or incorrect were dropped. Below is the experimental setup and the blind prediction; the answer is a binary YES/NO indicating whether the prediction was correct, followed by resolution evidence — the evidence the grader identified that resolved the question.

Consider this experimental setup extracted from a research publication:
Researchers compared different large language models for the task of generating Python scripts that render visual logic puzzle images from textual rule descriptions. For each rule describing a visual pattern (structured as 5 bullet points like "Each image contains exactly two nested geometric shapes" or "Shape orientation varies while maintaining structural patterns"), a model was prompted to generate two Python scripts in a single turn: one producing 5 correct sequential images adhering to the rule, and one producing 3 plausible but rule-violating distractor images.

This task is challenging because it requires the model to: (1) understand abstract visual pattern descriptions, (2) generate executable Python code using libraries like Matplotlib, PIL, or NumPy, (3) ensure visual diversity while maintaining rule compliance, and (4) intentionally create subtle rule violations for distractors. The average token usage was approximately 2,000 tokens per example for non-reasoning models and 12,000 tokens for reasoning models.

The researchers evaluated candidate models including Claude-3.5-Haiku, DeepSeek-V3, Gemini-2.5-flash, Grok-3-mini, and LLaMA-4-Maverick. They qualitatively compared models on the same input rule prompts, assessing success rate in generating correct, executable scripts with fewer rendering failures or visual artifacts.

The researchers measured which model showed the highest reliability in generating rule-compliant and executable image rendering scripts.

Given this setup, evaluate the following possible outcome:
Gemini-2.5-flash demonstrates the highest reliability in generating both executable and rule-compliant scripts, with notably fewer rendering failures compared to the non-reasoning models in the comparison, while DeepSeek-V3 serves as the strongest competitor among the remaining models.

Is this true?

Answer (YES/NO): NO